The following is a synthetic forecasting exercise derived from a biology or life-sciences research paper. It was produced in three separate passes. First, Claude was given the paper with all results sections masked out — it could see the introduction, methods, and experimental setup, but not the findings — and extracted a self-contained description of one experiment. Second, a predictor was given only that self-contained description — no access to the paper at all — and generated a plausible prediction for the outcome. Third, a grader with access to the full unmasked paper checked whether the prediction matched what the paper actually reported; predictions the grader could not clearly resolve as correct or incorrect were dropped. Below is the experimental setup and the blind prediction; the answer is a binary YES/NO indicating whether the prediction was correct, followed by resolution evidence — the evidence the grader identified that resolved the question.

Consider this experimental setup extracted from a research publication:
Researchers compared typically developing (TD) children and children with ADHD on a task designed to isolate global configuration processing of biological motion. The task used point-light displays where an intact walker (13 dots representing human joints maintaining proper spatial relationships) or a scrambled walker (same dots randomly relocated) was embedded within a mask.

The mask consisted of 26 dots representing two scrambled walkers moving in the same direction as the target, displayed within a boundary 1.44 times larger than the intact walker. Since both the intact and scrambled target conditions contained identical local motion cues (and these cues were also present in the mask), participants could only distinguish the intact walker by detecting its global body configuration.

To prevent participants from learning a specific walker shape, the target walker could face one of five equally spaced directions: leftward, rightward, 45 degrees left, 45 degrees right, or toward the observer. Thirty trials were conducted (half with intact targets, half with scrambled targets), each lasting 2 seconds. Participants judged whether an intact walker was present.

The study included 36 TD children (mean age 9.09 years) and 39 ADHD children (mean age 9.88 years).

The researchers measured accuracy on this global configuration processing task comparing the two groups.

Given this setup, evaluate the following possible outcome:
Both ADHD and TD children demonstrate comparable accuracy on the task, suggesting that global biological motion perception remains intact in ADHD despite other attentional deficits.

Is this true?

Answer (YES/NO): NO